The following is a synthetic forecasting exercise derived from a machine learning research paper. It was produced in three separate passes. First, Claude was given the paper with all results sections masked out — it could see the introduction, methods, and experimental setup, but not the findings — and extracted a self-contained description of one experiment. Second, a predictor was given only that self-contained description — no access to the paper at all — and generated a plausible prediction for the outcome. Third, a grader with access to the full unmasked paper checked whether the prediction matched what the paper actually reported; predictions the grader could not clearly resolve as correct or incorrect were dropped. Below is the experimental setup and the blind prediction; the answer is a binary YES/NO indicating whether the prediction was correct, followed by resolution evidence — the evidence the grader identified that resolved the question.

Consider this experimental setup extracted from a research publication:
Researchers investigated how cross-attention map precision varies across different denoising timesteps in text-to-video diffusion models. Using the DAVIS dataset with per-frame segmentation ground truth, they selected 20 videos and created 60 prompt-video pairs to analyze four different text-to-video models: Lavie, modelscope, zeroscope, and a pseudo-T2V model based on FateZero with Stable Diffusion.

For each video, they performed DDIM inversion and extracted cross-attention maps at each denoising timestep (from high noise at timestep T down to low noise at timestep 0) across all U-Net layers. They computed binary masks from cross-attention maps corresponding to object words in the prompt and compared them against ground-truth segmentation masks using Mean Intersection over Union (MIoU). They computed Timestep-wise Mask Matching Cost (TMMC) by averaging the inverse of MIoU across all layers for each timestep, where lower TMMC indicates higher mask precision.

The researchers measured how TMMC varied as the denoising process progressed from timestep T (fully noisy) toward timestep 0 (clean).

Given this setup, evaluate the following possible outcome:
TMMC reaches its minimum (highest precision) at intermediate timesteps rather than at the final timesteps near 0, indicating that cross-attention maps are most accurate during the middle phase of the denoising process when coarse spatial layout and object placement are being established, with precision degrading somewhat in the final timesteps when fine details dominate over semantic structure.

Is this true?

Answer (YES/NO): NO